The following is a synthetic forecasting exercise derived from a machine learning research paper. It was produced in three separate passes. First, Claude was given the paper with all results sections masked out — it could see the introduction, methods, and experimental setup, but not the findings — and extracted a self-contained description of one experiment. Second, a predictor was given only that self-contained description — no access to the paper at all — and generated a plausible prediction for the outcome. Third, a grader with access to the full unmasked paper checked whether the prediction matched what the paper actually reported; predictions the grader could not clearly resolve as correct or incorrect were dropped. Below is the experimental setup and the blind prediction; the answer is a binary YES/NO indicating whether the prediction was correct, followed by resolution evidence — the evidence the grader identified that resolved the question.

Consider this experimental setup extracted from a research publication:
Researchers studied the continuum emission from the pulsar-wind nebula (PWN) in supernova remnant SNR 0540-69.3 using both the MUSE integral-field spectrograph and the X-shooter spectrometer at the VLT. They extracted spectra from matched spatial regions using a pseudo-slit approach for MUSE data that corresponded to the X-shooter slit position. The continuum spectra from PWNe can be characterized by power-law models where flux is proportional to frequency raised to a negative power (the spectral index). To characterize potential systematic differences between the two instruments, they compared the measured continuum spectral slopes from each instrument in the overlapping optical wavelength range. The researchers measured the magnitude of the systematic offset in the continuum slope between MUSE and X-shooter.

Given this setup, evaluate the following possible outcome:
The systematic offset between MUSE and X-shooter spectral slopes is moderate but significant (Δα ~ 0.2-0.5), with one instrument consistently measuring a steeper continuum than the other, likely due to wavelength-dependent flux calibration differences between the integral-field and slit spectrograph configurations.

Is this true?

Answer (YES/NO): NO